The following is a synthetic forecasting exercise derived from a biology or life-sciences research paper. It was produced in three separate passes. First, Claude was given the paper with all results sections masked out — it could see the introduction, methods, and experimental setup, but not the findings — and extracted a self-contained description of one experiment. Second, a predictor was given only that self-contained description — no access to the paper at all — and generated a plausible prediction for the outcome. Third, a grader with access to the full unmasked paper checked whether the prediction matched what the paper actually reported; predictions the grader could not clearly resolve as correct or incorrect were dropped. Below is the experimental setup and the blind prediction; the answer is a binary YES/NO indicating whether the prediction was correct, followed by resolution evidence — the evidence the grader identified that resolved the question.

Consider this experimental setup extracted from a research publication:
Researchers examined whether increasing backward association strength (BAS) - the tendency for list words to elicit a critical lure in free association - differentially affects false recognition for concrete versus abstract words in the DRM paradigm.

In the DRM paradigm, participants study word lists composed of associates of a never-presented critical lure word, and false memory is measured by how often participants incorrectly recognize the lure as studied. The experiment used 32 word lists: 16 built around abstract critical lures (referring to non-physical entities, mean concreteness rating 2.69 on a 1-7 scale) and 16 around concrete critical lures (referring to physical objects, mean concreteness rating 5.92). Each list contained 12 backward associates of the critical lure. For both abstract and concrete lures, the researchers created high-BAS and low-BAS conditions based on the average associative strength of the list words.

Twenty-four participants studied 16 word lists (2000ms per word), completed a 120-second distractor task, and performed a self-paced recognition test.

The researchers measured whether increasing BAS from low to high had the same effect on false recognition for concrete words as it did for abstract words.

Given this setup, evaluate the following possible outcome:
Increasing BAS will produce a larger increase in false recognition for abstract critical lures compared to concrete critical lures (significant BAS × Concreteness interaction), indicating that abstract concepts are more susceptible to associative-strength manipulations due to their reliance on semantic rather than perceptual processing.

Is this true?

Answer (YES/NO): YES